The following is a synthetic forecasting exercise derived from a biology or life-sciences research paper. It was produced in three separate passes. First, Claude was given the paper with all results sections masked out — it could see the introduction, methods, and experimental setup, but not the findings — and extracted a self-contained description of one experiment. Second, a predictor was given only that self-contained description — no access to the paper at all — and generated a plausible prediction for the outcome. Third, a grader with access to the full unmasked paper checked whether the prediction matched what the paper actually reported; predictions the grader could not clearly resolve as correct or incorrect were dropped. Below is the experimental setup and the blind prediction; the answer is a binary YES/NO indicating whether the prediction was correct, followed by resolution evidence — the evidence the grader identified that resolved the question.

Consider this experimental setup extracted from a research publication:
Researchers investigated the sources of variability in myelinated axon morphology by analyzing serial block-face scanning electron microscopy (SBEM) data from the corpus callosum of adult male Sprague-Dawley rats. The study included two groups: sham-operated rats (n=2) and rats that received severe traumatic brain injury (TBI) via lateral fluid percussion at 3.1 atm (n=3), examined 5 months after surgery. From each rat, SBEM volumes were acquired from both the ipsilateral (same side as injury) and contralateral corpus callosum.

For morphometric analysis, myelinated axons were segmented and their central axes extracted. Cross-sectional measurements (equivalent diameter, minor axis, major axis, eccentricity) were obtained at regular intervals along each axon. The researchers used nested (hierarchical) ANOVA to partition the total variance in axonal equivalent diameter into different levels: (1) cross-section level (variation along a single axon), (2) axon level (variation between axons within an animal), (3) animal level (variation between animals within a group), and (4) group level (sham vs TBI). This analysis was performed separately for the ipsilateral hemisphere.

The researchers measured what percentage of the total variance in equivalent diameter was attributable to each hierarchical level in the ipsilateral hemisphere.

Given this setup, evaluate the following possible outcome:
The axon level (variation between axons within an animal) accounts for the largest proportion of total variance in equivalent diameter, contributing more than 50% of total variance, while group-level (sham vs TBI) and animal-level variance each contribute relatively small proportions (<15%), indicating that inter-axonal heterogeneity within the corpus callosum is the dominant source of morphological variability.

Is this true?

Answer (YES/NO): NO